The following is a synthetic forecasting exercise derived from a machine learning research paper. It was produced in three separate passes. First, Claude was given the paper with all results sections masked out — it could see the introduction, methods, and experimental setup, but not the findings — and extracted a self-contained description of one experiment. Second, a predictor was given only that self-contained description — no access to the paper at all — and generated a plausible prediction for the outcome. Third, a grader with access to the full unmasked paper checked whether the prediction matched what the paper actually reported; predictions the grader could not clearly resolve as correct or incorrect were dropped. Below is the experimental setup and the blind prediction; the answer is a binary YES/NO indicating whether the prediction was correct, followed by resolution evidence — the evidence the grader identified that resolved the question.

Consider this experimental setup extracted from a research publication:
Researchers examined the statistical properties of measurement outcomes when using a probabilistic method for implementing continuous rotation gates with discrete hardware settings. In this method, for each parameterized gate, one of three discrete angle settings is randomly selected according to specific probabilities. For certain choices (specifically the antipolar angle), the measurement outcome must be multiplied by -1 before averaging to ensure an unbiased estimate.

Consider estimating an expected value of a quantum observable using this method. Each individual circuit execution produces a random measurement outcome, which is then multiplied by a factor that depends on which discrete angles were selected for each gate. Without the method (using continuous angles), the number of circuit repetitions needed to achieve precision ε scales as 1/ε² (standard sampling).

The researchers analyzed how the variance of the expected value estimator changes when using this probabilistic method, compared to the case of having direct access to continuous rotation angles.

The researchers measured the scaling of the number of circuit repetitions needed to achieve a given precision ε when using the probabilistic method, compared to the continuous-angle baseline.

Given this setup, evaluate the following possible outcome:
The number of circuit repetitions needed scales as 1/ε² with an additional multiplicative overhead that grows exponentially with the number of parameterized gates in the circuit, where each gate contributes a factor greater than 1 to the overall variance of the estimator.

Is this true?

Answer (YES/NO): YES